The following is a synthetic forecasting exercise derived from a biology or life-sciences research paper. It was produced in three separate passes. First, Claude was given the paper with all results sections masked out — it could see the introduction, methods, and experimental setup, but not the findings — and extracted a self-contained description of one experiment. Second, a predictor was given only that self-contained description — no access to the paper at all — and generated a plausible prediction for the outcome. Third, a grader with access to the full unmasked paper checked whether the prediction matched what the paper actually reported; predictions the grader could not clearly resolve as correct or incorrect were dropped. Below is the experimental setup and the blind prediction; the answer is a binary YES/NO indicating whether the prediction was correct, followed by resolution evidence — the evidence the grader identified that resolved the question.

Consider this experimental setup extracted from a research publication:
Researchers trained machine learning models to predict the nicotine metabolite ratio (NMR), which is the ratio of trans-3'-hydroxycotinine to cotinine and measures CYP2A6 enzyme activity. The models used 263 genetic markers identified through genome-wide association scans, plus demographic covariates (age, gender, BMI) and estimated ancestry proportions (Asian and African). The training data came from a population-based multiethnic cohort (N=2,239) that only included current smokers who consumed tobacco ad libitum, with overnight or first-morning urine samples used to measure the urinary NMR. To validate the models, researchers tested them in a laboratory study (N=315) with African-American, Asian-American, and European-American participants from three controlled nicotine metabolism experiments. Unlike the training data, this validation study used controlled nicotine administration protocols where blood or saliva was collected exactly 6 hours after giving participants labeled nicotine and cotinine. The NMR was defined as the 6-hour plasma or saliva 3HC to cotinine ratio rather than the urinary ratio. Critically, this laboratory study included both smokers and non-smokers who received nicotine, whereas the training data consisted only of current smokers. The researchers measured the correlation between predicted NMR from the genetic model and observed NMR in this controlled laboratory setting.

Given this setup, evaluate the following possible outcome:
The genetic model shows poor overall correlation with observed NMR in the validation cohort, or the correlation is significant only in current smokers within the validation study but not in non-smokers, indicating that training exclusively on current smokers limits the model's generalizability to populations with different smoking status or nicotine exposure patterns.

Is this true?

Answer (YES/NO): NO